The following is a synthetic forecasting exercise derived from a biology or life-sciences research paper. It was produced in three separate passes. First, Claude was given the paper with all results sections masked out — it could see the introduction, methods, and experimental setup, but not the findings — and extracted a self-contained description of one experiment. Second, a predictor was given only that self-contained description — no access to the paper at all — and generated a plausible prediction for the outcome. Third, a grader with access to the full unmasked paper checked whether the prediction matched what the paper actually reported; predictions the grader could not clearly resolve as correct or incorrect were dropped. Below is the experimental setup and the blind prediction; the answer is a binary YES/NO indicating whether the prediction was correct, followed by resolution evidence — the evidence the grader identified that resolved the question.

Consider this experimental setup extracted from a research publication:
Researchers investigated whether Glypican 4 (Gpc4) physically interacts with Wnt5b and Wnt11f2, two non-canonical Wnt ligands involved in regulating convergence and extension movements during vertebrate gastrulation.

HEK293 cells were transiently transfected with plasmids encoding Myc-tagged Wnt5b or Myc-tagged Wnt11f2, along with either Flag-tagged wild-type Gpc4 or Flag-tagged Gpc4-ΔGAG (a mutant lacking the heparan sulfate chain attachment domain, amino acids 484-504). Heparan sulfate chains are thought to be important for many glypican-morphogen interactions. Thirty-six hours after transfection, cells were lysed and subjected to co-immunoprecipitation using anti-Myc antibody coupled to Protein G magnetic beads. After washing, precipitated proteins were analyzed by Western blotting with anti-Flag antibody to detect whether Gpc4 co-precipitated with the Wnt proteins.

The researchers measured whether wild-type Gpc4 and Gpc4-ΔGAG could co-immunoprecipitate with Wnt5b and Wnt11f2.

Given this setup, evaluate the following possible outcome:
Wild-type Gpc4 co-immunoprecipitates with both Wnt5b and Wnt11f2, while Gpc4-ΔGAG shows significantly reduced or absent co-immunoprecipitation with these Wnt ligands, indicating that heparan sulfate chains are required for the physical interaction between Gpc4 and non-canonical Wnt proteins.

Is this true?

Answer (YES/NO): NO